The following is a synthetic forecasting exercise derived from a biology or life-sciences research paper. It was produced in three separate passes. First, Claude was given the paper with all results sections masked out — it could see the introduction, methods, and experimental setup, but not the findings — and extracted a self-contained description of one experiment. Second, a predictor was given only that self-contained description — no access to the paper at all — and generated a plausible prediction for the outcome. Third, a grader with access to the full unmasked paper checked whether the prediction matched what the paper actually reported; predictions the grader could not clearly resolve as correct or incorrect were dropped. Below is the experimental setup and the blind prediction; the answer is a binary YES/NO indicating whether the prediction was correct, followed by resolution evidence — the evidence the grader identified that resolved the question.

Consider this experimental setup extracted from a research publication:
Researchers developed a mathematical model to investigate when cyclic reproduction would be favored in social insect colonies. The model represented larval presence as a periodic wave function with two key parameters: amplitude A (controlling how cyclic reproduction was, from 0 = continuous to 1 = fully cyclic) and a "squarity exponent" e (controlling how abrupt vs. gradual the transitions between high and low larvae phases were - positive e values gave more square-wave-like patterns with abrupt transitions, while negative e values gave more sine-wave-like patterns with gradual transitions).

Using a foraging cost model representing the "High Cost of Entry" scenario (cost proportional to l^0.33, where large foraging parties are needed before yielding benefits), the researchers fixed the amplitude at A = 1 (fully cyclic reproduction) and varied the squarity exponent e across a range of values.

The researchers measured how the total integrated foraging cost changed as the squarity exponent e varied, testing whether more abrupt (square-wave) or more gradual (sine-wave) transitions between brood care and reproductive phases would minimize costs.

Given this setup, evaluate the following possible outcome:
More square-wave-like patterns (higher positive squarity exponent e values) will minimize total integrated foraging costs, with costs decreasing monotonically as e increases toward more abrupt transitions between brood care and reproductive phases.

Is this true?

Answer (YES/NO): YES